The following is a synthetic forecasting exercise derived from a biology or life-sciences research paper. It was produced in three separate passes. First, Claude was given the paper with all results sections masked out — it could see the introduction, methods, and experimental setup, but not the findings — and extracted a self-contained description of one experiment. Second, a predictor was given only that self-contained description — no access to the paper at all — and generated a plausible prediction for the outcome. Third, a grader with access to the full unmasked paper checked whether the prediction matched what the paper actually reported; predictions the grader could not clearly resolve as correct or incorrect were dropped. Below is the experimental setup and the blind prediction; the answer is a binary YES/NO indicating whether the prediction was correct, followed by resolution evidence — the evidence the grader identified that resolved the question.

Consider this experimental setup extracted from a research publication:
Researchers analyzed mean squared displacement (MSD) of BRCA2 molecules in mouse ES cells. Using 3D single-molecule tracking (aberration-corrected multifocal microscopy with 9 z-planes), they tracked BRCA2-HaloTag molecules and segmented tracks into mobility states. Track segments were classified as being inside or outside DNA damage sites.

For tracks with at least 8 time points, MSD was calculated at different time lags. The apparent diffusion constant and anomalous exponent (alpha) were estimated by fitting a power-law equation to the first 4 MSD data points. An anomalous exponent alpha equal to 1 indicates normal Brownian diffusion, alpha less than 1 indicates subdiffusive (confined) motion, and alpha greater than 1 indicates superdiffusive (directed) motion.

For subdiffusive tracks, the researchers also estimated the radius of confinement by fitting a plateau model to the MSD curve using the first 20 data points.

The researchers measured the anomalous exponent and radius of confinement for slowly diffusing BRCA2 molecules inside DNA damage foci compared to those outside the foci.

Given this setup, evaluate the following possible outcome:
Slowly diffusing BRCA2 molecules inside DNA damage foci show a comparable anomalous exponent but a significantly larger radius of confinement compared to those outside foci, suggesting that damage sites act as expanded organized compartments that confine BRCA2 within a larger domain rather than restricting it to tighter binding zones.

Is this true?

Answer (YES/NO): NO